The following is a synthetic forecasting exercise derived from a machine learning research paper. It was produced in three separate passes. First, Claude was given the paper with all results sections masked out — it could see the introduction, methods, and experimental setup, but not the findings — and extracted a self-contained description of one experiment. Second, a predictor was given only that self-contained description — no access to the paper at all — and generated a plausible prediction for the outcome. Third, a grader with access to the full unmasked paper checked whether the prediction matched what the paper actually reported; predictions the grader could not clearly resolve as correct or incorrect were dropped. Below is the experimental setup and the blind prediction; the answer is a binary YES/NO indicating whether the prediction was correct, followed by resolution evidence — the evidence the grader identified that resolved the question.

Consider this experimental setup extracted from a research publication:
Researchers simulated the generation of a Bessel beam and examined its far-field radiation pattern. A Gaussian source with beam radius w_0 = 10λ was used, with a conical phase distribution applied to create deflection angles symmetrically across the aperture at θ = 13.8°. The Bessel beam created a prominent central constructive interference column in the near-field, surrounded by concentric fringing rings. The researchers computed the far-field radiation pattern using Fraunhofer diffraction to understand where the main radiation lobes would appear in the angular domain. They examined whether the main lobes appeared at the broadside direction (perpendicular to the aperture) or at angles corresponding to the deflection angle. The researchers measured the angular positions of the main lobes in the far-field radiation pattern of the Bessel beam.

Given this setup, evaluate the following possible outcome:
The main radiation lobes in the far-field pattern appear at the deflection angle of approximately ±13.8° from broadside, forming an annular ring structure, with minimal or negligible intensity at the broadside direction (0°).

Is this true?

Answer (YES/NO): NO